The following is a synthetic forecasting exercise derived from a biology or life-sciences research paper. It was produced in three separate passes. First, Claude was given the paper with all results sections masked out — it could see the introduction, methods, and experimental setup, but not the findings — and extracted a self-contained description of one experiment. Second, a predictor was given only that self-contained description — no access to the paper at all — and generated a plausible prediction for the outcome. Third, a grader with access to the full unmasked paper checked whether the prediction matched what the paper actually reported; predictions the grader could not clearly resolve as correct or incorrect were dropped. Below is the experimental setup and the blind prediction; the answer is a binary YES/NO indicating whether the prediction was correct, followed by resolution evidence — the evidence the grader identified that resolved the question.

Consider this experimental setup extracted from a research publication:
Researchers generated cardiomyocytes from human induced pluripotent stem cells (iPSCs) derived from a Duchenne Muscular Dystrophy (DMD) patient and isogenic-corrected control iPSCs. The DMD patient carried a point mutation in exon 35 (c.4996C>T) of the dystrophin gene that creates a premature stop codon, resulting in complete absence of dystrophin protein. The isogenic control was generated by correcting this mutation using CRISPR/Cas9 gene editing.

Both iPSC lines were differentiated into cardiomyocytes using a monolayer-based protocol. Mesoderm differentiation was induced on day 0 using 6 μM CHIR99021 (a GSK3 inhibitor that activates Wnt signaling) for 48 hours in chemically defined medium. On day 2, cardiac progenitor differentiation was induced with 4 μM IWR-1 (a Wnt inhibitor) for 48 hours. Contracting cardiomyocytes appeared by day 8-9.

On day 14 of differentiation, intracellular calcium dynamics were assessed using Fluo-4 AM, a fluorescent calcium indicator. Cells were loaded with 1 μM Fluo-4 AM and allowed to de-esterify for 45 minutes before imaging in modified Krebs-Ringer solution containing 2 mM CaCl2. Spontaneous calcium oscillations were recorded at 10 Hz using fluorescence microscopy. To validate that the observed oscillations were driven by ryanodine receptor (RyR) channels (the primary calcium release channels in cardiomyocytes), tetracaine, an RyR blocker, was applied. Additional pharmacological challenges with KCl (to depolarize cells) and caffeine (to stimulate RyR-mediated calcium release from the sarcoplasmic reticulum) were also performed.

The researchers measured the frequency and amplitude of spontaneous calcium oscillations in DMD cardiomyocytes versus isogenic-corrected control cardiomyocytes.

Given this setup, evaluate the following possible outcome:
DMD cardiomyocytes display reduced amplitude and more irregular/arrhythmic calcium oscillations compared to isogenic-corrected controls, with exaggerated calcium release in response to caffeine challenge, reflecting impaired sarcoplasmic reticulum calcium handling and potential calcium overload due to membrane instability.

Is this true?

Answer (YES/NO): NO